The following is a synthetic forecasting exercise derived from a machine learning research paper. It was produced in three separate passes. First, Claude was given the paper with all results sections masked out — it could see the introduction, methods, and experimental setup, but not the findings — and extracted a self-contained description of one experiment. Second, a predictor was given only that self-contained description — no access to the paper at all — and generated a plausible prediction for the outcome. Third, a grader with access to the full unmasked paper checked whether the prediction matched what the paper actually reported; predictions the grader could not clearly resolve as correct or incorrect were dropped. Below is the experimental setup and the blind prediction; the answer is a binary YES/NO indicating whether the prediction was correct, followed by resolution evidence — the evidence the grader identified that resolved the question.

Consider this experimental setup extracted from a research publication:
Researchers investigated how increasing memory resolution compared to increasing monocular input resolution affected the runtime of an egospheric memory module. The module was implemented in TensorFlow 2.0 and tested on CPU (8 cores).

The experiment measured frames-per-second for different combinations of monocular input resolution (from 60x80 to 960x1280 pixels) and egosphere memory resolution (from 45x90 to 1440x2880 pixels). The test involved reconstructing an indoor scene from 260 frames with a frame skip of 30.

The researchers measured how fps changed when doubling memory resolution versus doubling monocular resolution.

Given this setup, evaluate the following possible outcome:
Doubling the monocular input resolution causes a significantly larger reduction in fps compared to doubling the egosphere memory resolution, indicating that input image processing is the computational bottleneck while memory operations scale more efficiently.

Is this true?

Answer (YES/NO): NO